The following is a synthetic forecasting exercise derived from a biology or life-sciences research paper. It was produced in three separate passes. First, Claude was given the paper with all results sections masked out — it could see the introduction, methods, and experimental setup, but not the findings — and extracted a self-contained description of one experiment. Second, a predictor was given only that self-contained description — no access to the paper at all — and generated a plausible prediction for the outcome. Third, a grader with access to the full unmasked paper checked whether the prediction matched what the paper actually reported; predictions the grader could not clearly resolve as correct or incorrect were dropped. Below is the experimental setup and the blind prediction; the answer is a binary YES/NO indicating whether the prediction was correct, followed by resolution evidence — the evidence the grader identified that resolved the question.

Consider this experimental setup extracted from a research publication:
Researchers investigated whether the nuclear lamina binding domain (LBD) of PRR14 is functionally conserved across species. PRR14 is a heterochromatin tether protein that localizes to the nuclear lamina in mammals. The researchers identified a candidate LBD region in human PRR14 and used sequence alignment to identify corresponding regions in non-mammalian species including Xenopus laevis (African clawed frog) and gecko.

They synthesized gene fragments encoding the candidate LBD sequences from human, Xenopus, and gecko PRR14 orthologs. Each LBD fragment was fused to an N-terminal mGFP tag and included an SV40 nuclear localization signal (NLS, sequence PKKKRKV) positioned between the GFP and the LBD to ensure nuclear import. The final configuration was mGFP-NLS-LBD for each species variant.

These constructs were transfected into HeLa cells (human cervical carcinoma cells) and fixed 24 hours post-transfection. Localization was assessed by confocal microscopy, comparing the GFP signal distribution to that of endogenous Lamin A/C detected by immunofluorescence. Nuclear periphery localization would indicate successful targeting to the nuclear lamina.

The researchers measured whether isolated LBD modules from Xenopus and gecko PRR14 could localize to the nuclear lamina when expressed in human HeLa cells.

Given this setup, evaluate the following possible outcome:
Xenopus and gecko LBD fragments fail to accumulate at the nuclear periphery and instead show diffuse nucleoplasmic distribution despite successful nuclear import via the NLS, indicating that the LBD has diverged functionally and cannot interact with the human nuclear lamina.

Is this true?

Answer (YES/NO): NO